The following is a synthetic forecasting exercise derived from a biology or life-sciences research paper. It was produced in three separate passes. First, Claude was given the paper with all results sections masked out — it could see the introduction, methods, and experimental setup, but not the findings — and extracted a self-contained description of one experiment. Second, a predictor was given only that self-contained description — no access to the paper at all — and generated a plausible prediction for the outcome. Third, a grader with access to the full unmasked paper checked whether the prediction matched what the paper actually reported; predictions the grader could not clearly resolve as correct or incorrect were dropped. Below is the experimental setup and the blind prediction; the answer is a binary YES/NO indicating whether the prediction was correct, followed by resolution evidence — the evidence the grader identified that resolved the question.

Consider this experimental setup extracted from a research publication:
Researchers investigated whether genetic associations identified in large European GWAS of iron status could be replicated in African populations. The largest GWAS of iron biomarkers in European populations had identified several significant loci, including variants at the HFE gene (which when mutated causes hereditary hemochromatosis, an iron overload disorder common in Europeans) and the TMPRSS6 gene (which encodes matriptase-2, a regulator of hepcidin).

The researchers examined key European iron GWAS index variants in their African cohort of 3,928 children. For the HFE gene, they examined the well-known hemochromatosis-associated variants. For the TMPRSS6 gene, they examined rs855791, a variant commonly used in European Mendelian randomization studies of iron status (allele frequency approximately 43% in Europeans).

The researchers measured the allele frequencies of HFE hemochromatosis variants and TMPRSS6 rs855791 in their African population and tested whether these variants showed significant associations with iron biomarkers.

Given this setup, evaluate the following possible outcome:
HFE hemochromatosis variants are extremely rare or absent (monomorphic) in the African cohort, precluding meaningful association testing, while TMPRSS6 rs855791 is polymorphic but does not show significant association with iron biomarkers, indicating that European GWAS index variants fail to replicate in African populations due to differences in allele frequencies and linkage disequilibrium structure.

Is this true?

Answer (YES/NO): NO